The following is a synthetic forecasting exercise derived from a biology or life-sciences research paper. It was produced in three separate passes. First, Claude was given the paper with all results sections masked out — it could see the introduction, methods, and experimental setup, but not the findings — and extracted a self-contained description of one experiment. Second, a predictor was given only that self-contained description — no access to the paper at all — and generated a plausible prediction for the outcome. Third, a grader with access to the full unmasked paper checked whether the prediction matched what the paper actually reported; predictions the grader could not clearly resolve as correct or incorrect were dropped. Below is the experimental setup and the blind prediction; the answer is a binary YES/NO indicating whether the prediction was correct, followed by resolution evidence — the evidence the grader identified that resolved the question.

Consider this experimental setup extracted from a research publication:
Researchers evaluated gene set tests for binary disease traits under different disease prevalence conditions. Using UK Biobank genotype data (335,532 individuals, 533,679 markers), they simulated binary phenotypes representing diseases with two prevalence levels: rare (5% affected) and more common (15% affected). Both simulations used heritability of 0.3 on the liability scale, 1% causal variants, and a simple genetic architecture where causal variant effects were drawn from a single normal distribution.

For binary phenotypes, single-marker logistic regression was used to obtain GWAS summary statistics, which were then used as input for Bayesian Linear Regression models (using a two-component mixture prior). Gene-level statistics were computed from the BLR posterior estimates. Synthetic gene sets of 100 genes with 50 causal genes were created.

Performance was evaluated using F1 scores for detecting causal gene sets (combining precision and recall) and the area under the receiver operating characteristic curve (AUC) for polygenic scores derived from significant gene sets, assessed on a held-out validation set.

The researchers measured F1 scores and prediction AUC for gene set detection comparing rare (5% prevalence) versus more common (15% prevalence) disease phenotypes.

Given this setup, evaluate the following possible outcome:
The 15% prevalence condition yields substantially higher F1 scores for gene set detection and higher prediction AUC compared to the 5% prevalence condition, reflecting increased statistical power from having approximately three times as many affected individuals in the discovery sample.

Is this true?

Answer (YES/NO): NO